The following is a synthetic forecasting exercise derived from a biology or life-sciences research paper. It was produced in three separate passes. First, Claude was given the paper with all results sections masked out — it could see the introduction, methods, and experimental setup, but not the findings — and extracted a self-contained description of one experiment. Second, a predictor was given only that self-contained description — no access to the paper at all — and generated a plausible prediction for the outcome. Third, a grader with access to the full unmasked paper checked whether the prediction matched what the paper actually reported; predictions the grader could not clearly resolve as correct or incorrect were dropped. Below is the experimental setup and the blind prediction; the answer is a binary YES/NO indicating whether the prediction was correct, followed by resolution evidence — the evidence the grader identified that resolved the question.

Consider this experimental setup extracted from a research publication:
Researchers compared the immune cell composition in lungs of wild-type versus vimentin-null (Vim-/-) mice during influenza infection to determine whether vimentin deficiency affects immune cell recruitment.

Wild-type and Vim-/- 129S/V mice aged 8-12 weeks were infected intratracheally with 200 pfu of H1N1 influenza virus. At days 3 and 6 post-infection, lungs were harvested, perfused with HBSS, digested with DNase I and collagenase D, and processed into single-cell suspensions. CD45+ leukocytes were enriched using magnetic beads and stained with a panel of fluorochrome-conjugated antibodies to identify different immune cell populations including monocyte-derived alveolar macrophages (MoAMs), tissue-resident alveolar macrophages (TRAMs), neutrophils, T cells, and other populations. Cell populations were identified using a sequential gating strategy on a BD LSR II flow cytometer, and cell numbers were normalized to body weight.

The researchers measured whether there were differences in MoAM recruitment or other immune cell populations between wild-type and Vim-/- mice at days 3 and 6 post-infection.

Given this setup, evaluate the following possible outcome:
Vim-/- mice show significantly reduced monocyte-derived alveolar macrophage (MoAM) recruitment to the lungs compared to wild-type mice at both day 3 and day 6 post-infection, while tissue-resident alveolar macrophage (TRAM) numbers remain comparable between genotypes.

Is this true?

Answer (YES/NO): NO